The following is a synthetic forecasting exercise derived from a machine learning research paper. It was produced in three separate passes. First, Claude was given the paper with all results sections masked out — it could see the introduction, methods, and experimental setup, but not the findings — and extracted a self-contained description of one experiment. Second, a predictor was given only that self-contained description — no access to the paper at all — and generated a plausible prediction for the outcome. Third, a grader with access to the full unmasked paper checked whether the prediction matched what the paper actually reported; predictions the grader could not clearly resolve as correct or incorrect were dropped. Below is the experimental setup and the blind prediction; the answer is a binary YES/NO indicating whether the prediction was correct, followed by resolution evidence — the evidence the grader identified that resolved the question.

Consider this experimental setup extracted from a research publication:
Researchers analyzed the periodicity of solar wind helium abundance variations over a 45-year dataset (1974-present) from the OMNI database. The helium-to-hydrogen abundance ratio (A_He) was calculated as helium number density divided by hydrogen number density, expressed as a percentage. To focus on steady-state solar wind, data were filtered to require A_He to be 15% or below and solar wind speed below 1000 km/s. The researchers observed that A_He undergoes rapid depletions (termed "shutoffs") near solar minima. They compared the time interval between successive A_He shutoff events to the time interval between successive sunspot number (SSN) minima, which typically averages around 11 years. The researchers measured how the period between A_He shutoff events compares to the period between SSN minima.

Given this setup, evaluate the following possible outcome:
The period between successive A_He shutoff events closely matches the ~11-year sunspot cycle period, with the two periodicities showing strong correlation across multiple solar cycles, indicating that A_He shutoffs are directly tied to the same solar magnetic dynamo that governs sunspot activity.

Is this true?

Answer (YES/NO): YES